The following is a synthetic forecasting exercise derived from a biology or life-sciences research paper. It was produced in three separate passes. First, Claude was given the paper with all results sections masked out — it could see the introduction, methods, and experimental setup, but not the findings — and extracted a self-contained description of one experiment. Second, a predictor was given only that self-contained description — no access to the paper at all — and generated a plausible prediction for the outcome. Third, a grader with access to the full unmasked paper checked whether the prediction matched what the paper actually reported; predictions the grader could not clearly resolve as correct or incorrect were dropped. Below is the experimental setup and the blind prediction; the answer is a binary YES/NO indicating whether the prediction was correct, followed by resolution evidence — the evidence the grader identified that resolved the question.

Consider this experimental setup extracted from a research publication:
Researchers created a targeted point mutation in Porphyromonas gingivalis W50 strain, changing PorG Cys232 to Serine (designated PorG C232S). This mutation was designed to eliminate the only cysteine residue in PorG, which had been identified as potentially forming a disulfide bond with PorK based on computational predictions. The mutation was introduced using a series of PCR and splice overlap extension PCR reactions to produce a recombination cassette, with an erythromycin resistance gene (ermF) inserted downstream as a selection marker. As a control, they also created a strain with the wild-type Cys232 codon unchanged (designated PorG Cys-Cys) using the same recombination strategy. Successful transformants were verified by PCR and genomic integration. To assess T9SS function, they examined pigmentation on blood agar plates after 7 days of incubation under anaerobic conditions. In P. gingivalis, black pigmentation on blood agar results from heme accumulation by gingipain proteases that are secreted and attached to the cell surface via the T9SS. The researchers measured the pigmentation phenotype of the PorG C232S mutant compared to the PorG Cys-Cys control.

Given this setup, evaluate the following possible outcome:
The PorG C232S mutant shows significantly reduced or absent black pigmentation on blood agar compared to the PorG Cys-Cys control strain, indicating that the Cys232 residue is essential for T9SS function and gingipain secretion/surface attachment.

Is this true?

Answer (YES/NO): YES